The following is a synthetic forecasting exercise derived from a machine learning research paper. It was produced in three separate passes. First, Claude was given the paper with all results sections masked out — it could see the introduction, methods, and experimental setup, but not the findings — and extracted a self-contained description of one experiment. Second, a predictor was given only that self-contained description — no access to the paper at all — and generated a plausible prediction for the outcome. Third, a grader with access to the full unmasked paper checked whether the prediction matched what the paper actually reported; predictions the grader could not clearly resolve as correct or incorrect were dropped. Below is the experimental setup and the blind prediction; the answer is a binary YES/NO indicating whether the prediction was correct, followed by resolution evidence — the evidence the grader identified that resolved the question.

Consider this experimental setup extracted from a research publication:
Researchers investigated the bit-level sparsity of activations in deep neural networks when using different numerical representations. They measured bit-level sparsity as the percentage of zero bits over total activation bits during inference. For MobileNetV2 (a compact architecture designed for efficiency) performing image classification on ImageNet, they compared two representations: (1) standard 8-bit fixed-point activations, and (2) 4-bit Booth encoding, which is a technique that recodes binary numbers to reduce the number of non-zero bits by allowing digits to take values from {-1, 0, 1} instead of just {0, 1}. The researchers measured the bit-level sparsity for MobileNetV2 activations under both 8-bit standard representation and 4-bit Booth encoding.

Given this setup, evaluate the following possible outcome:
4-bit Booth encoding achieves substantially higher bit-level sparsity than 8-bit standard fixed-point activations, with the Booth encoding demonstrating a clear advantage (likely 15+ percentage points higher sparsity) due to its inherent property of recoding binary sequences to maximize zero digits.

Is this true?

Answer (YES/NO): NO